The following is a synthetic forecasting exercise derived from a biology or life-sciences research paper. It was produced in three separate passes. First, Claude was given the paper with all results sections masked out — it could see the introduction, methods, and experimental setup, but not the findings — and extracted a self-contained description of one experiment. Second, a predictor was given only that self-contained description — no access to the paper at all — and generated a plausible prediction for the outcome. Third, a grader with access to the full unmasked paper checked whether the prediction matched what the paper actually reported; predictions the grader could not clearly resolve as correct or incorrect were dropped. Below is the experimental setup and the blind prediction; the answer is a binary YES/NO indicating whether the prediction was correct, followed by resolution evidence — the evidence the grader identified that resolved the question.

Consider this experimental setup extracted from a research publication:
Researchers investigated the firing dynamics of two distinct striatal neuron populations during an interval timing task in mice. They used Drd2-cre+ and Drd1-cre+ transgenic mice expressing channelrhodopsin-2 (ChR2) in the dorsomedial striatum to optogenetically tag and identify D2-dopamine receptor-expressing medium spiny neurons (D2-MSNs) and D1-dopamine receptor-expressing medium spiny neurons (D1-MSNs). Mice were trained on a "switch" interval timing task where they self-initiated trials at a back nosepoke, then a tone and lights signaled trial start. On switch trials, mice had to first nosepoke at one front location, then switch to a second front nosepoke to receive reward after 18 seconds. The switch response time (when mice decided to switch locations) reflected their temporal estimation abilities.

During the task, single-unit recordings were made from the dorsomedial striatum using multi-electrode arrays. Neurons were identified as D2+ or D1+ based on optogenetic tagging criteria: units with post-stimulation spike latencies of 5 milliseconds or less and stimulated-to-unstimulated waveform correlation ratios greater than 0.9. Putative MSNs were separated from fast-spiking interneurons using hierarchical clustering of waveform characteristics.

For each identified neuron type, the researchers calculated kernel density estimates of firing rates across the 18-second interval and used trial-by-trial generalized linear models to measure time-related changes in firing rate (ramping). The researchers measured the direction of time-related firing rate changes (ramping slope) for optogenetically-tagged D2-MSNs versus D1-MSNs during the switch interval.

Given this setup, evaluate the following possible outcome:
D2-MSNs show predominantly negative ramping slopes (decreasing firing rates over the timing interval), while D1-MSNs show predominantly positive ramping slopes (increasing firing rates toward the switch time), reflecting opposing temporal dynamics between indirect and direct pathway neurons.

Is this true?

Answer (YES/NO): NO